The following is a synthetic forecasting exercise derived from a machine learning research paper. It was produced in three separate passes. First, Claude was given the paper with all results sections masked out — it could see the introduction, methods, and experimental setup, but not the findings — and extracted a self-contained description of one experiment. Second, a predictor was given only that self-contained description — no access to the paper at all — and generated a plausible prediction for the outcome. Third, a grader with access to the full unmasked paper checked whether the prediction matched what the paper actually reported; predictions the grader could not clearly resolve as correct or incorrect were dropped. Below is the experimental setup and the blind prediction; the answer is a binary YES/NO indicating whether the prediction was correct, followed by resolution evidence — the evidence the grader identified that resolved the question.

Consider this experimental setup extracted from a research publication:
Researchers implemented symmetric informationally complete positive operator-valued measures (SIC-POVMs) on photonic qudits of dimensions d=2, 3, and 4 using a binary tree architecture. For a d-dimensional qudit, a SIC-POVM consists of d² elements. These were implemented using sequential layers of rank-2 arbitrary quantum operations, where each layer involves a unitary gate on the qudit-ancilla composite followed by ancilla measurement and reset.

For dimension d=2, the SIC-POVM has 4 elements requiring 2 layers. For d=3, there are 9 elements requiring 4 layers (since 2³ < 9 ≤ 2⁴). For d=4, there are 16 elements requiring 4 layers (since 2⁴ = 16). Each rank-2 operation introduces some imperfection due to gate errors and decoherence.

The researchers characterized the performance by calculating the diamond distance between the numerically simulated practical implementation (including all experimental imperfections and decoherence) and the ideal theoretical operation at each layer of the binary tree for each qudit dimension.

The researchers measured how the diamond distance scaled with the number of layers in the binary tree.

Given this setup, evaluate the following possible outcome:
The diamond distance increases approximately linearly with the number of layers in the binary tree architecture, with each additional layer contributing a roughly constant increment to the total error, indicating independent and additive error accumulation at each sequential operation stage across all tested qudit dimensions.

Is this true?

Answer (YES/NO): NO